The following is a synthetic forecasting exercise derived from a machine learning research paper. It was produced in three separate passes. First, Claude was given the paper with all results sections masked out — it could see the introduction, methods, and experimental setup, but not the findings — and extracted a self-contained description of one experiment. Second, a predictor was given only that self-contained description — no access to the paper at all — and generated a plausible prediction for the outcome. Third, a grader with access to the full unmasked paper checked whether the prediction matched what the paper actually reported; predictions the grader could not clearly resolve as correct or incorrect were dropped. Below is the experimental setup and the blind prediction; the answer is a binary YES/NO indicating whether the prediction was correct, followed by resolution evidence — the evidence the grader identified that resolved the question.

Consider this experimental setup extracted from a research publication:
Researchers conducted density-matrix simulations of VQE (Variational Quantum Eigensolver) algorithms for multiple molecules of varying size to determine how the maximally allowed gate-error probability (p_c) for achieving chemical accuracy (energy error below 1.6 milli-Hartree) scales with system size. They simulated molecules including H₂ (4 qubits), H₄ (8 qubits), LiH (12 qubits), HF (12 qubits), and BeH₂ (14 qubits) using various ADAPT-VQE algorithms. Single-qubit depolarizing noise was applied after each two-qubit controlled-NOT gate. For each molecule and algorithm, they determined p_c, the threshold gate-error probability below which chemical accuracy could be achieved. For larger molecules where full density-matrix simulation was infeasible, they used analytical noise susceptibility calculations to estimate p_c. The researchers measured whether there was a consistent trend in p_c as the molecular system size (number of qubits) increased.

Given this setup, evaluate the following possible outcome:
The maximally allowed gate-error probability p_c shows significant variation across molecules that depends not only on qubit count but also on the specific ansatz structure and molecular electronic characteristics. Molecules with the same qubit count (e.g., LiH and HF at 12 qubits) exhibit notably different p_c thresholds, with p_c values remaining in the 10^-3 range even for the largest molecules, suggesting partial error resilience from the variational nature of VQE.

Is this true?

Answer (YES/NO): NO